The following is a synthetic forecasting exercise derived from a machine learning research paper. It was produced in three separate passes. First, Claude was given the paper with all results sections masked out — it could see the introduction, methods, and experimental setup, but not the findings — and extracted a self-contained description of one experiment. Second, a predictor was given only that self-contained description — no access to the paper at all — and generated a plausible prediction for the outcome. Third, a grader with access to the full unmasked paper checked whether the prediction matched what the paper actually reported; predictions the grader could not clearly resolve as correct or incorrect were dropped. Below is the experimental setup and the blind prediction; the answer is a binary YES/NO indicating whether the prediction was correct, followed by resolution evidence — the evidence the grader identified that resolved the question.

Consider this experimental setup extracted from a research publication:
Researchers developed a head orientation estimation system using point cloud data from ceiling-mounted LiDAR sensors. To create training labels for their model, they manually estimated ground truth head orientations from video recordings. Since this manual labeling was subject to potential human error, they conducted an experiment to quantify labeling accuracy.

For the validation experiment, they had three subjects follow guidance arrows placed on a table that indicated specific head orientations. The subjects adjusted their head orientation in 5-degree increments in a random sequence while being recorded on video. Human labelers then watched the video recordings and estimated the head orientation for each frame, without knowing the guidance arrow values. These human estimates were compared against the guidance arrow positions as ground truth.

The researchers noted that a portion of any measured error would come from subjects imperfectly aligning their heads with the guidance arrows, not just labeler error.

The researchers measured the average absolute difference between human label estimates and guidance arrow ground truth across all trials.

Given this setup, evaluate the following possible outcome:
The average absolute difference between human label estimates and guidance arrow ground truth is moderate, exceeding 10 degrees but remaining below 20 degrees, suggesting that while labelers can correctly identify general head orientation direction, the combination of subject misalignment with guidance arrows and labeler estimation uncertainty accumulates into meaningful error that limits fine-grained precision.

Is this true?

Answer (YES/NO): NO